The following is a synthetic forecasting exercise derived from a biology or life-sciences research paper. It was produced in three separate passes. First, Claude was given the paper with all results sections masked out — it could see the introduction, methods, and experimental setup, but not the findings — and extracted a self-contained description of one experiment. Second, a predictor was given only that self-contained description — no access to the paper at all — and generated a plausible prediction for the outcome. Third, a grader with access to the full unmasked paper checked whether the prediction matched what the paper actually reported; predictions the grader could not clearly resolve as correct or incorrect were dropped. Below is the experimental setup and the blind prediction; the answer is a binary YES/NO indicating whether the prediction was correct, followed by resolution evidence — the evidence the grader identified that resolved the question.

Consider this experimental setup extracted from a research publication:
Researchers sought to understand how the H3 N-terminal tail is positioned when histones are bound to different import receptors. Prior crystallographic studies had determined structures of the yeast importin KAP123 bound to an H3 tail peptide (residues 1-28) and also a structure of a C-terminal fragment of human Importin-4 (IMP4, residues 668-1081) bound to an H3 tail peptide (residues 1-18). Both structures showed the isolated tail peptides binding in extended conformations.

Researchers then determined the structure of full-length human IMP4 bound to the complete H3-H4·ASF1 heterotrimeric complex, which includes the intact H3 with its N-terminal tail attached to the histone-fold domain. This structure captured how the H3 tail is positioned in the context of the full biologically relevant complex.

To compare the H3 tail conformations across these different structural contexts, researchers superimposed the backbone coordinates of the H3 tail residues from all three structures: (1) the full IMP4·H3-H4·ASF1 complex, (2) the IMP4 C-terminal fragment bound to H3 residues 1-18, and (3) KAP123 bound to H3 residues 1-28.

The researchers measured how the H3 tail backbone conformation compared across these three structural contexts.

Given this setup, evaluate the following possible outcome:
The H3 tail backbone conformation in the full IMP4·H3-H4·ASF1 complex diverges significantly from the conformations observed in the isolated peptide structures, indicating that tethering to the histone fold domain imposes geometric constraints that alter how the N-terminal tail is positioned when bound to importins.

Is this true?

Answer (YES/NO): YES